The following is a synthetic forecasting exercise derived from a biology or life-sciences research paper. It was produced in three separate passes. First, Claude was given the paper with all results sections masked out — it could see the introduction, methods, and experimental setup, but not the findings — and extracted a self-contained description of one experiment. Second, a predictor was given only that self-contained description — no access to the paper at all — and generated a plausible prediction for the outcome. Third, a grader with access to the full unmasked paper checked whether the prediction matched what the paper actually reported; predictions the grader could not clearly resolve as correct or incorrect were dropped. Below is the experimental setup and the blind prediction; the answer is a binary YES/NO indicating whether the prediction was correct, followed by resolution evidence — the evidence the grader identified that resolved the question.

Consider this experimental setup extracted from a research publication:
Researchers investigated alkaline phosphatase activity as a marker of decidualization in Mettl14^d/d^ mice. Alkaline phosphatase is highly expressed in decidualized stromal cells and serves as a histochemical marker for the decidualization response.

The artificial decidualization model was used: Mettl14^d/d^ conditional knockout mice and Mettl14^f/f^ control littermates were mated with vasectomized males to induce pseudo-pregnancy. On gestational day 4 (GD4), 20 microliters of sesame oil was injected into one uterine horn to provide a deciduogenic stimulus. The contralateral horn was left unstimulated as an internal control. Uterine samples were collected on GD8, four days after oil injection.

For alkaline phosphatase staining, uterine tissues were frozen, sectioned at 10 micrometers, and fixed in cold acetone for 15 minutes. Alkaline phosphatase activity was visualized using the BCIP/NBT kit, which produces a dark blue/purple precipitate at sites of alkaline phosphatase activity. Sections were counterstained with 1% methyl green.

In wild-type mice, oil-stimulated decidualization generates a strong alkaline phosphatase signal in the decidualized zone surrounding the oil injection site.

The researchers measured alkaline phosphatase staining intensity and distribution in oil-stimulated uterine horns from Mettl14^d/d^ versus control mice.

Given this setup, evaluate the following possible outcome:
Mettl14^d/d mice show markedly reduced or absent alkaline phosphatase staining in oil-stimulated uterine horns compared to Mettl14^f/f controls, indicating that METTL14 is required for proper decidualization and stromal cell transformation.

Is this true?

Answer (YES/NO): YES